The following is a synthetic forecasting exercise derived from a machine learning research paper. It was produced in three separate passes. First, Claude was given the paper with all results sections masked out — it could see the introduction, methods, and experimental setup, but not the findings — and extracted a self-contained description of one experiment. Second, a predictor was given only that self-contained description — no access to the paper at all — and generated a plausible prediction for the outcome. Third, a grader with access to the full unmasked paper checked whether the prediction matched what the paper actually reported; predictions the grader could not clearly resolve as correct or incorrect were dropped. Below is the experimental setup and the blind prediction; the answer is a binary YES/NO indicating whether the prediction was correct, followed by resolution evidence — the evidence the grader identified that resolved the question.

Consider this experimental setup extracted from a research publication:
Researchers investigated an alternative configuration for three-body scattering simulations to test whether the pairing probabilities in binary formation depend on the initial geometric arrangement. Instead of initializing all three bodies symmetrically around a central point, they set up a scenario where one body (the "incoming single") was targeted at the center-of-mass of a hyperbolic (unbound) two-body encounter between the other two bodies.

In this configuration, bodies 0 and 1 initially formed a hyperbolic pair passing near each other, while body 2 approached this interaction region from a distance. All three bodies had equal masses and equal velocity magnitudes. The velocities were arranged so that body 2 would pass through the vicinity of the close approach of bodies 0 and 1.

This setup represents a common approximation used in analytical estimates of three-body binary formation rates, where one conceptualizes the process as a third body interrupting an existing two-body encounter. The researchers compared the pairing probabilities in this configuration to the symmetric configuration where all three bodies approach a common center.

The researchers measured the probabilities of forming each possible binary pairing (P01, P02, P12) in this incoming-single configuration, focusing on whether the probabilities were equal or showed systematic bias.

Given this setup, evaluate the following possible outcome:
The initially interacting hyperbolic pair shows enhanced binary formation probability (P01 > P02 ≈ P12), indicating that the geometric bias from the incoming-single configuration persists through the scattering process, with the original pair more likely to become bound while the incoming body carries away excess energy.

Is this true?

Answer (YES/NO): NO